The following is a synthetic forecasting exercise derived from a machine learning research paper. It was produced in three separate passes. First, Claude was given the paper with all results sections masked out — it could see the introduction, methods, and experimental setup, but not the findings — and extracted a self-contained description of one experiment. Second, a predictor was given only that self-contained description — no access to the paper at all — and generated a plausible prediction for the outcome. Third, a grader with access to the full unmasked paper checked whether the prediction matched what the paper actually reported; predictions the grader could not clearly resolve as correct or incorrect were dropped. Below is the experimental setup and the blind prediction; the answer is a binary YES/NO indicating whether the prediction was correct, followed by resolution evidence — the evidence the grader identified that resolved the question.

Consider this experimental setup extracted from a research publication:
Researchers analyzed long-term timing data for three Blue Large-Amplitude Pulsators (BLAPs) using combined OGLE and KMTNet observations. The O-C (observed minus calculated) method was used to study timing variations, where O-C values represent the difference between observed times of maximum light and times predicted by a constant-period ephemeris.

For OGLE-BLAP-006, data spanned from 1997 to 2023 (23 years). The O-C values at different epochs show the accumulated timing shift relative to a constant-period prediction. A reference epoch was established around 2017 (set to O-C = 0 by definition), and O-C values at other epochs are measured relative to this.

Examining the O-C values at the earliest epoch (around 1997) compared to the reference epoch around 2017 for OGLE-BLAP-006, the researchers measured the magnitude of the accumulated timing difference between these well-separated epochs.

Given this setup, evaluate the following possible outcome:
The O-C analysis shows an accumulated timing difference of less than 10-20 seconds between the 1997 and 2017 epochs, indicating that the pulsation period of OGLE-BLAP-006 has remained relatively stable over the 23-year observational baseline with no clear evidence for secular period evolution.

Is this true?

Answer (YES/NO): NO